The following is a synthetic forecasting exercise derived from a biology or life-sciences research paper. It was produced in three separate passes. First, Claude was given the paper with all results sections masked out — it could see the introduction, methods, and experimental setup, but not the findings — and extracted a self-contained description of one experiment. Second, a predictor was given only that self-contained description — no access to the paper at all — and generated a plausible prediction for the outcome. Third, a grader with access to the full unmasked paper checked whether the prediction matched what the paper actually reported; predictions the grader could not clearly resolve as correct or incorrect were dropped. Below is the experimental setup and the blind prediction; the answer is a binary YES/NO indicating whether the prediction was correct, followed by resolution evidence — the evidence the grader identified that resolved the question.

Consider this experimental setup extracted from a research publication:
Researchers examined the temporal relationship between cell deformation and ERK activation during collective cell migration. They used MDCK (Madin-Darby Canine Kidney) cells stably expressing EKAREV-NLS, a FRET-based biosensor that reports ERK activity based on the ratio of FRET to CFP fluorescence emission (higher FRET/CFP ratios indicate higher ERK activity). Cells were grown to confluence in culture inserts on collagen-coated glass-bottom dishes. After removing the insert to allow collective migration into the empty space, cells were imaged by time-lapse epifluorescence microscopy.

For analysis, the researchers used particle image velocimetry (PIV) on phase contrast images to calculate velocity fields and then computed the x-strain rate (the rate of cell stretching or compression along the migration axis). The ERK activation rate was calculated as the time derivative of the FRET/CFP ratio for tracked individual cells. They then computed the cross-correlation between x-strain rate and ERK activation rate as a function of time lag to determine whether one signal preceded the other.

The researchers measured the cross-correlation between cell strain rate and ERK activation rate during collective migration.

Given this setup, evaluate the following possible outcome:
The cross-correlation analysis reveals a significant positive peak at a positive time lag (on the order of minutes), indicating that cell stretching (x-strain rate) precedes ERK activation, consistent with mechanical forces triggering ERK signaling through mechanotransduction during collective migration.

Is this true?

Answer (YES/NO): YES